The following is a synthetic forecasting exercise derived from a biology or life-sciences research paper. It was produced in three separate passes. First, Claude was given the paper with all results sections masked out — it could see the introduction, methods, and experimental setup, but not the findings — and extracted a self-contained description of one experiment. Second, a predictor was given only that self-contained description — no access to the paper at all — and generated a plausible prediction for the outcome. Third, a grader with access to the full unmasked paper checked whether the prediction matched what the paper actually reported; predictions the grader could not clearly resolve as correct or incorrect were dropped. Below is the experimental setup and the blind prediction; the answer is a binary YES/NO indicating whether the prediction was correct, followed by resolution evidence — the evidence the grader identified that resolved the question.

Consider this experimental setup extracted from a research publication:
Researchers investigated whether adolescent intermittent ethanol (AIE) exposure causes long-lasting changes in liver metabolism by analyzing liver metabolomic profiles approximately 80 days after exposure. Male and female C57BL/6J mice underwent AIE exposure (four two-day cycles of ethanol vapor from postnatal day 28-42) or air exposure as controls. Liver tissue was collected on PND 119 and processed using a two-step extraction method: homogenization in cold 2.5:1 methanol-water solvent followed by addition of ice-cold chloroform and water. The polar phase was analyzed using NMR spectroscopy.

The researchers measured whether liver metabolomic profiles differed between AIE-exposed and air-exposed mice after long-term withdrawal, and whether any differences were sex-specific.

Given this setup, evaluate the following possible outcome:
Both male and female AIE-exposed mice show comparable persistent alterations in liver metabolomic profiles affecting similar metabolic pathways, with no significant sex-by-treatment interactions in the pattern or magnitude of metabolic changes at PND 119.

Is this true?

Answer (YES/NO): NO